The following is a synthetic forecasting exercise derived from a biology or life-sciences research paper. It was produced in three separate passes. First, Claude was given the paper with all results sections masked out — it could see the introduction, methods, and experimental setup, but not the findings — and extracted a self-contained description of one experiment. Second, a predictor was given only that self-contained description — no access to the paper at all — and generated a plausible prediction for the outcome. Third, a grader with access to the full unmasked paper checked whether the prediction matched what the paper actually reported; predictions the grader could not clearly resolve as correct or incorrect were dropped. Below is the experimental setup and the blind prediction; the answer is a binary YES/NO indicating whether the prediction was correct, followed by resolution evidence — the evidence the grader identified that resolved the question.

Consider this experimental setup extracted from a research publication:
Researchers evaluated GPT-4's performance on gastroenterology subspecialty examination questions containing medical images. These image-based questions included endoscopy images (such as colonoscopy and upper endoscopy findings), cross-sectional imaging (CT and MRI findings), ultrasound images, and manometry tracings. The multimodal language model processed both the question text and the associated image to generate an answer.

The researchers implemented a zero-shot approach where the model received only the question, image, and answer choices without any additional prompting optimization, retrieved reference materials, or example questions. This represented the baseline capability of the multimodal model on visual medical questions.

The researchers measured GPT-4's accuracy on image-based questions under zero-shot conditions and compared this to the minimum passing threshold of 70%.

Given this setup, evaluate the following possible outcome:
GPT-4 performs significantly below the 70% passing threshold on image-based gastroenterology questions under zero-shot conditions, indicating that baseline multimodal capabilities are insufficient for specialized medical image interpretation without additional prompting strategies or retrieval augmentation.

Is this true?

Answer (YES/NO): YES